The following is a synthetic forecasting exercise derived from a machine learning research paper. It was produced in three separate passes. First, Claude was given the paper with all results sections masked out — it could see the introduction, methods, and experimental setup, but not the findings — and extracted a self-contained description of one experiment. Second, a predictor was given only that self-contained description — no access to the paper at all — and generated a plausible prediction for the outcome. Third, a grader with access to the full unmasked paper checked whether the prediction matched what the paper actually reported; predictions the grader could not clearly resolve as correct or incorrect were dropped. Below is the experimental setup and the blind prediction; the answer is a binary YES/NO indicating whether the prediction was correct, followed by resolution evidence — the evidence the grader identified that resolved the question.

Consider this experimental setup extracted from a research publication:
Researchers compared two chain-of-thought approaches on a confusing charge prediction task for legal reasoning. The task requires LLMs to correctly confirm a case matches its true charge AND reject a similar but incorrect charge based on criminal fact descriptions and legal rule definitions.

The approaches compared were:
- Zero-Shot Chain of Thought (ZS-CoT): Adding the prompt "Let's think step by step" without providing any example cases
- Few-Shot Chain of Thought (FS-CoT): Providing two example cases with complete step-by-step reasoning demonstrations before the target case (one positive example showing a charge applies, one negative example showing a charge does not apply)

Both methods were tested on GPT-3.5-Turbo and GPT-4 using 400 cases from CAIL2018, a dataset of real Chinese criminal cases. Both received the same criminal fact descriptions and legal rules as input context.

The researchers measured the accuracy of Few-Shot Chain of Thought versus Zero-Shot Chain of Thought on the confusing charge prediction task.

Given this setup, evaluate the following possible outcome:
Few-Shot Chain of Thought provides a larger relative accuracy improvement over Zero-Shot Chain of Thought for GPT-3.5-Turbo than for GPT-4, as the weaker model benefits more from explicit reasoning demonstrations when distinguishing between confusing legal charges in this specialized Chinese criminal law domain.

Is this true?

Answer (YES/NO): NO